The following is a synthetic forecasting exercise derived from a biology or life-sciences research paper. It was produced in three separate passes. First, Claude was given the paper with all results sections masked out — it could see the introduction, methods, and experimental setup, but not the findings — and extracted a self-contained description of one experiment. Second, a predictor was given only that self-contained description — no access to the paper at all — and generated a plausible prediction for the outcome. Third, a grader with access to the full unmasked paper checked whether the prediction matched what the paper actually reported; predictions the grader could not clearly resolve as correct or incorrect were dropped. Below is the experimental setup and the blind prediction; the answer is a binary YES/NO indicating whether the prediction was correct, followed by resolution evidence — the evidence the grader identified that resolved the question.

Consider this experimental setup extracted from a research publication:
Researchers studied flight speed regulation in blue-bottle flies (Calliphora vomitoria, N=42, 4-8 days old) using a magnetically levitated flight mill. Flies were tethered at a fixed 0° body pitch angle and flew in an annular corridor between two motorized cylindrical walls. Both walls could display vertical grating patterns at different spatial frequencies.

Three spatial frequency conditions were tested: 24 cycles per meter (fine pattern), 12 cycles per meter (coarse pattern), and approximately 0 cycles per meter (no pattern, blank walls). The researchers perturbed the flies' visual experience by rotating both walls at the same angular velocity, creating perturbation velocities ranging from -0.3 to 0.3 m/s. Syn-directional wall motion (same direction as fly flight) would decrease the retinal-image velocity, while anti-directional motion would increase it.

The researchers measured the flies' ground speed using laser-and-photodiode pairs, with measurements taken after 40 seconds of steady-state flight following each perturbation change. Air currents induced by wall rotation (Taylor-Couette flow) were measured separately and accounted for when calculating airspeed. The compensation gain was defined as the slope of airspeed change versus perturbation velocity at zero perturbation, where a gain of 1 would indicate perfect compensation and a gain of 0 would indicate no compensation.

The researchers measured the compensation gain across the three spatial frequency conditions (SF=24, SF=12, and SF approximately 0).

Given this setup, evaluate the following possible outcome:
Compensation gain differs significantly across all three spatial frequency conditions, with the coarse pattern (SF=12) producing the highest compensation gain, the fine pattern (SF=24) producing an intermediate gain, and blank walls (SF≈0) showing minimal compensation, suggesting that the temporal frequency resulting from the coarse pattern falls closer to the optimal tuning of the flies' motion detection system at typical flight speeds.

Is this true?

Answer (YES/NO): NO